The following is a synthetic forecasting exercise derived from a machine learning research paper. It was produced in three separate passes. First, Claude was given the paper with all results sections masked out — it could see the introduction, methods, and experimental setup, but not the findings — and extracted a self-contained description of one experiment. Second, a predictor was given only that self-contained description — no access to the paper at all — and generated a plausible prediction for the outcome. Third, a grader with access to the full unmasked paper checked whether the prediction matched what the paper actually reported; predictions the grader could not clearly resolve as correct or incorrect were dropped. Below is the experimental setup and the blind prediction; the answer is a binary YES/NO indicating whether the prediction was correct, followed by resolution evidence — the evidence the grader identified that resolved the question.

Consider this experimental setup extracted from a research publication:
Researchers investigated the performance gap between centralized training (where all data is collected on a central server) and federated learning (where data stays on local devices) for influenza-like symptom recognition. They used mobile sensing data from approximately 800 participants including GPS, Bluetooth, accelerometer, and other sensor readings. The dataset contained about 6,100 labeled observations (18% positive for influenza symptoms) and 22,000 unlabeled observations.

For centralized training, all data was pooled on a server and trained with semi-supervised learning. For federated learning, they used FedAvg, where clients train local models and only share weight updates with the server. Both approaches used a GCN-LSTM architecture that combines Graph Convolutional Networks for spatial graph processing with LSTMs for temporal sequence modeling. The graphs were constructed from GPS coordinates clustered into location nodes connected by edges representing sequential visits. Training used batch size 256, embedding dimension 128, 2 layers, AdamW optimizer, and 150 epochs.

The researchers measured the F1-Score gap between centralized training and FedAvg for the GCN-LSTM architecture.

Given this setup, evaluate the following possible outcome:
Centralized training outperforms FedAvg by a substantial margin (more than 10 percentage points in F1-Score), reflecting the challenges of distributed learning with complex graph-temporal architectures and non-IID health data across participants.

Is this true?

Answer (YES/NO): NO